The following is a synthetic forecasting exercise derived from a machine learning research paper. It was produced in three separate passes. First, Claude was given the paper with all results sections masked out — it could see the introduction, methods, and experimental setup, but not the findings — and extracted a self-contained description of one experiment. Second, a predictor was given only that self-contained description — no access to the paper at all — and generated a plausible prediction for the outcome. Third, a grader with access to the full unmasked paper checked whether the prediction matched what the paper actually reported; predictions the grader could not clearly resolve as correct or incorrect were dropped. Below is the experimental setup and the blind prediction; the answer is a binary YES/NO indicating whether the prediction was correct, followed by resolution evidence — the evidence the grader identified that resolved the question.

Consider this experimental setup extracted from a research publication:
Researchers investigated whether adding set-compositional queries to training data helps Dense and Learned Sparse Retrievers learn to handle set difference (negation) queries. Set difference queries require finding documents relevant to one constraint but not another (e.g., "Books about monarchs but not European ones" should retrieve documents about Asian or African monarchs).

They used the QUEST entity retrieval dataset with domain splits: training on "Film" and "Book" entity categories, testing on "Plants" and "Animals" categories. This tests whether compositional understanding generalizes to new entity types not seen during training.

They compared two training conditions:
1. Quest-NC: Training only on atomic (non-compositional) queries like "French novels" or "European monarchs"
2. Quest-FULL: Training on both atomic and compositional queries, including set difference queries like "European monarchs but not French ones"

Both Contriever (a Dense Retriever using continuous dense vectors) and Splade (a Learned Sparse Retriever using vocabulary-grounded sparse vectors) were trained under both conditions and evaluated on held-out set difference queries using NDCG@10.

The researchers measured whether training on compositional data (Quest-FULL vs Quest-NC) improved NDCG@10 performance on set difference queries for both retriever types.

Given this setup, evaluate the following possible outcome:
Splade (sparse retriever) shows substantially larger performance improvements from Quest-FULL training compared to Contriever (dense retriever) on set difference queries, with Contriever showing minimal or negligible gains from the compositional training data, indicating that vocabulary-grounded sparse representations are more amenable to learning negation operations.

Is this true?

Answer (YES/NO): NO